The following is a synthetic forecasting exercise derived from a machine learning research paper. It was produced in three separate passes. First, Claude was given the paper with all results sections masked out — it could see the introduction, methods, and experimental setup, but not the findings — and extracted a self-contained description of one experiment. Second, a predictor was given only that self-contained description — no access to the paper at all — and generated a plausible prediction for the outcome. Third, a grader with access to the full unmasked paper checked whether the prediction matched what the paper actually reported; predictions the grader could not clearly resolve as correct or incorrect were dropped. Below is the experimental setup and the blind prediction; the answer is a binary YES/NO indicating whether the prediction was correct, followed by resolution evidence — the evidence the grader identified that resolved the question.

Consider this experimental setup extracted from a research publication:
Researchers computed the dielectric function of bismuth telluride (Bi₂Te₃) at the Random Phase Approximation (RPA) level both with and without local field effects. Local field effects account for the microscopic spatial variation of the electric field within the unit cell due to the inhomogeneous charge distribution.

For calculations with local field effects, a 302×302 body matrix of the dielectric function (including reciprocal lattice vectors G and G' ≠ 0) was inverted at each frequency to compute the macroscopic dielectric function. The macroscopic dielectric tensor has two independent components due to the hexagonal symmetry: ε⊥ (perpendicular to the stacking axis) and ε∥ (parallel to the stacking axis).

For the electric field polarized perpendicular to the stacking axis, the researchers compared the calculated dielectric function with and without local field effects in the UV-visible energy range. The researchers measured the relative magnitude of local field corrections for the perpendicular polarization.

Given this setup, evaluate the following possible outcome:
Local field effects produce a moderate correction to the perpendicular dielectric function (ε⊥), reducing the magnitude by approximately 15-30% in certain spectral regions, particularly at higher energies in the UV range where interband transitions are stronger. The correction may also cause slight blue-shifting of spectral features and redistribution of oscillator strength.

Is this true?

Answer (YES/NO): NO